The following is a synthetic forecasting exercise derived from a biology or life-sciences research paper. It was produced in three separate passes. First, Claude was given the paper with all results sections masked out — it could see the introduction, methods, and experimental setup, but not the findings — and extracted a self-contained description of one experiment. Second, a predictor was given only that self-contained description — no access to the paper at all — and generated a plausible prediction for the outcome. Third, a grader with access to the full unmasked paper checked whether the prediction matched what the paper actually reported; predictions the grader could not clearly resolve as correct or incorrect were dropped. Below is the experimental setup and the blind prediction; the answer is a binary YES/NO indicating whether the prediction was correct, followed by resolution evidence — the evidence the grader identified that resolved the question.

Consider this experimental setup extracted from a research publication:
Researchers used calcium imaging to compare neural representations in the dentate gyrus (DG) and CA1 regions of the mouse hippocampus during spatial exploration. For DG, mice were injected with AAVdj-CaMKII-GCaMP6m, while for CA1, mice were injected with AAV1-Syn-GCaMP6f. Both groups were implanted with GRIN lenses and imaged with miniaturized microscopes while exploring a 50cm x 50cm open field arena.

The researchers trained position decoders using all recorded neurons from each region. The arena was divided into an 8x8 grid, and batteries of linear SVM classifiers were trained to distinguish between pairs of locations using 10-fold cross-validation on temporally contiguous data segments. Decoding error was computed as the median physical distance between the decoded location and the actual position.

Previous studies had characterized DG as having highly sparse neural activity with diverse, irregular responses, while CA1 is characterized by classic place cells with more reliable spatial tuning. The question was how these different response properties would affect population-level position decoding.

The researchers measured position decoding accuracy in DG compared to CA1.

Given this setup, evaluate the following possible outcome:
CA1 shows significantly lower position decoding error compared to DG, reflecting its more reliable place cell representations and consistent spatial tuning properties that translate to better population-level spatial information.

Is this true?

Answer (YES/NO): NO